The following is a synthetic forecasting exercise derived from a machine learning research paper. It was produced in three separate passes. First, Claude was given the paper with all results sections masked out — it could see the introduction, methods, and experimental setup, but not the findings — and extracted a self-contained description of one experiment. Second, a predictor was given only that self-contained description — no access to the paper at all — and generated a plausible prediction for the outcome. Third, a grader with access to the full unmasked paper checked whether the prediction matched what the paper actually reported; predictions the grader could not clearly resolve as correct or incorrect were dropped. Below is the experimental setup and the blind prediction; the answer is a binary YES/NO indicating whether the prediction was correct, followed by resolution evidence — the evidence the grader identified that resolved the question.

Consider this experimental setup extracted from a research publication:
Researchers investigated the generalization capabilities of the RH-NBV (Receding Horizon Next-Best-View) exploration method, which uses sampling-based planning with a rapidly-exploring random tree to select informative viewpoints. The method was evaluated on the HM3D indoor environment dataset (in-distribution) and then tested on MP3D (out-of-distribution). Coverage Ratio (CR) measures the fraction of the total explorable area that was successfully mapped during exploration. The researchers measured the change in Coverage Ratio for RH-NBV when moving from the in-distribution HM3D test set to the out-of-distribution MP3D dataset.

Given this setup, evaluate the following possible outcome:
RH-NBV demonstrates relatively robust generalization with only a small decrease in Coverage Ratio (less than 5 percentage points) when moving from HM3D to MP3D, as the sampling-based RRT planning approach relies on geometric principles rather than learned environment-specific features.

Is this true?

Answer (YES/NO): NO